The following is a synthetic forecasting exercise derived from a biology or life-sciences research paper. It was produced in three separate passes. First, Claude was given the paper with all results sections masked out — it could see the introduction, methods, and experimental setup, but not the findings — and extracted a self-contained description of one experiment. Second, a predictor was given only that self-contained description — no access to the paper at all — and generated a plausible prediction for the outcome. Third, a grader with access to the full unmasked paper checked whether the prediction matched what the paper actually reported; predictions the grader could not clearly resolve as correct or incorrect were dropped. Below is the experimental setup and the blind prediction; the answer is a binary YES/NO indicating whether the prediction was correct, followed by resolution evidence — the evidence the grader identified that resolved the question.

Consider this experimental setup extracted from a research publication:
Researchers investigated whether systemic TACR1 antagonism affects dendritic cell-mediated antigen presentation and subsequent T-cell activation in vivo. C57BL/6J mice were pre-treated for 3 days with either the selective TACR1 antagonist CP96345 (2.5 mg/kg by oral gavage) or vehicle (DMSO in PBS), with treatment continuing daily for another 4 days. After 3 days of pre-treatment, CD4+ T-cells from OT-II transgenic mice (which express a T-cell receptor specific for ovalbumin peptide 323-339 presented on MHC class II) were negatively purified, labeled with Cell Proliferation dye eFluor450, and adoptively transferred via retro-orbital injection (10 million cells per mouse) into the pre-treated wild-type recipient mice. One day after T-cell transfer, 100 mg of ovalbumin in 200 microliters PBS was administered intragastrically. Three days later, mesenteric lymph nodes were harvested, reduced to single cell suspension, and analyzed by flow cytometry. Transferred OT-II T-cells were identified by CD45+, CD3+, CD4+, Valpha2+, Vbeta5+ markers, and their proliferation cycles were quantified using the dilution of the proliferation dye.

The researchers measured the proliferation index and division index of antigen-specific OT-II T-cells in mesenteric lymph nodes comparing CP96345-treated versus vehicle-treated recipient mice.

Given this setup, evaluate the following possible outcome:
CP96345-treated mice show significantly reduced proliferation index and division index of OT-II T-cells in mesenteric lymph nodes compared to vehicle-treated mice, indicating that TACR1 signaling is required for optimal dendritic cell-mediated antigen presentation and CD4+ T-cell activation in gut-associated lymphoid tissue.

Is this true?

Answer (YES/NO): NO